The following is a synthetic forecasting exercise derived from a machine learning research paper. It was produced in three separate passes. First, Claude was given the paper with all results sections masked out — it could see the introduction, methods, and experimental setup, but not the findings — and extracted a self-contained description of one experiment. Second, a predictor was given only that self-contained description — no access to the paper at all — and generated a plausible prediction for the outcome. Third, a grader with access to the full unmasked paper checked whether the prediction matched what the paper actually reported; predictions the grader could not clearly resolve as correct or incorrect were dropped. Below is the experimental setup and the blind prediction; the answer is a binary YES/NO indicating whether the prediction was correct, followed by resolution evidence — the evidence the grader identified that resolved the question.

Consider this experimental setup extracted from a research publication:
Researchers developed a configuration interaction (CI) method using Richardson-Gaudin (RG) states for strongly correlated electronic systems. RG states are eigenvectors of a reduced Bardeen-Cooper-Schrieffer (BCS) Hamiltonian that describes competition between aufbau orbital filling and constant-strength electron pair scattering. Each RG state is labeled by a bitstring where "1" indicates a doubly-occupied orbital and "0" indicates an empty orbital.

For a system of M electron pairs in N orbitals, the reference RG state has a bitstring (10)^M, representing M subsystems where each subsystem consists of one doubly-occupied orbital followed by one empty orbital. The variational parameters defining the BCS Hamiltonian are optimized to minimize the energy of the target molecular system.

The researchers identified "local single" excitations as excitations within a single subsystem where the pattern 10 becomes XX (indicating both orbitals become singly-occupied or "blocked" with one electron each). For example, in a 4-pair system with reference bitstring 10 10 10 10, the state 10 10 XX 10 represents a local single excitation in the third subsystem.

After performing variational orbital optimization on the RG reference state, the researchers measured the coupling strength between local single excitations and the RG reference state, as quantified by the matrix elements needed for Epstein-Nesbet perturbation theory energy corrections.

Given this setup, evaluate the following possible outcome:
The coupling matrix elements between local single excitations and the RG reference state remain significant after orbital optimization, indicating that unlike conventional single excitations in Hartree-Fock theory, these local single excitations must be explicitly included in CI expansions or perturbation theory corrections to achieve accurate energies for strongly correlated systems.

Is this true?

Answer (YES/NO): NO